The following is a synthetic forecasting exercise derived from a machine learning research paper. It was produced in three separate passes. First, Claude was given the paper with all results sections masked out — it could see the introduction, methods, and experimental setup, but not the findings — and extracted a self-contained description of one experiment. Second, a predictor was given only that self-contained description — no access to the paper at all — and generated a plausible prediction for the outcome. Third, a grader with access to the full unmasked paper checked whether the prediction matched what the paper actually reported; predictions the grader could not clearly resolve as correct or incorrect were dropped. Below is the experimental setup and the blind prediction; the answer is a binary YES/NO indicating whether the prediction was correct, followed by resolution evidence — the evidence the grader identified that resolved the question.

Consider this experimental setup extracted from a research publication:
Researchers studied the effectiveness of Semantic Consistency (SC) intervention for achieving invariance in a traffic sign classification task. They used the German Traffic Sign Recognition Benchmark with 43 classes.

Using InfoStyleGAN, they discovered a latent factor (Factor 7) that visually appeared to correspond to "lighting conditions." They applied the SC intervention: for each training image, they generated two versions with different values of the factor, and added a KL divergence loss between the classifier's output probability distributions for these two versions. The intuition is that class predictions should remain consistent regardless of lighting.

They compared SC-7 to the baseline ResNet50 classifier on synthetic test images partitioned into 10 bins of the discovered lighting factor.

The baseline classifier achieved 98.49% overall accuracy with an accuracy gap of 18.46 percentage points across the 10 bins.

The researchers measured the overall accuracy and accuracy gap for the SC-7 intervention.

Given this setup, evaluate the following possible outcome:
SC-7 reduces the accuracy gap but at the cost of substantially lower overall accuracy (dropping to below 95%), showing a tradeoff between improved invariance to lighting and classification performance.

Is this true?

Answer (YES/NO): NO